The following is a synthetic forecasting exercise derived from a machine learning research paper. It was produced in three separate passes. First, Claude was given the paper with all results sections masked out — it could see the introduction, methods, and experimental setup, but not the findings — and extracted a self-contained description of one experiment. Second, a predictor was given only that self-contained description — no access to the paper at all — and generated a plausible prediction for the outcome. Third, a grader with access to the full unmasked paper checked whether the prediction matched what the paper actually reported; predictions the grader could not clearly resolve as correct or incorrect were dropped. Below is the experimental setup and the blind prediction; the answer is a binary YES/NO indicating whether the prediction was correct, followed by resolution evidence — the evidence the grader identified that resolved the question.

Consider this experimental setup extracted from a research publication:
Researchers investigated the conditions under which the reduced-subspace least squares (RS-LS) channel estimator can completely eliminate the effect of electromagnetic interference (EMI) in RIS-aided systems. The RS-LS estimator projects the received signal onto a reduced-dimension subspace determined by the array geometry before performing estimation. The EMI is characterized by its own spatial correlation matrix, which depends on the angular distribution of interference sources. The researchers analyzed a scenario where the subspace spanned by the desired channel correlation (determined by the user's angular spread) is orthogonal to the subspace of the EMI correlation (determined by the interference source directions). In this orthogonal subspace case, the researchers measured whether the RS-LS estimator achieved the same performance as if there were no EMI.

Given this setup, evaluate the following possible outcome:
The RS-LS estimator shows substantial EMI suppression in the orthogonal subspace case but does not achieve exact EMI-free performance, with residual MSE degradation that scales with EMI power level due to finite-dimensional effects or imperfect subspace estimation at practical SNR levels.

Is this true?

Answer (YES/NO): NO